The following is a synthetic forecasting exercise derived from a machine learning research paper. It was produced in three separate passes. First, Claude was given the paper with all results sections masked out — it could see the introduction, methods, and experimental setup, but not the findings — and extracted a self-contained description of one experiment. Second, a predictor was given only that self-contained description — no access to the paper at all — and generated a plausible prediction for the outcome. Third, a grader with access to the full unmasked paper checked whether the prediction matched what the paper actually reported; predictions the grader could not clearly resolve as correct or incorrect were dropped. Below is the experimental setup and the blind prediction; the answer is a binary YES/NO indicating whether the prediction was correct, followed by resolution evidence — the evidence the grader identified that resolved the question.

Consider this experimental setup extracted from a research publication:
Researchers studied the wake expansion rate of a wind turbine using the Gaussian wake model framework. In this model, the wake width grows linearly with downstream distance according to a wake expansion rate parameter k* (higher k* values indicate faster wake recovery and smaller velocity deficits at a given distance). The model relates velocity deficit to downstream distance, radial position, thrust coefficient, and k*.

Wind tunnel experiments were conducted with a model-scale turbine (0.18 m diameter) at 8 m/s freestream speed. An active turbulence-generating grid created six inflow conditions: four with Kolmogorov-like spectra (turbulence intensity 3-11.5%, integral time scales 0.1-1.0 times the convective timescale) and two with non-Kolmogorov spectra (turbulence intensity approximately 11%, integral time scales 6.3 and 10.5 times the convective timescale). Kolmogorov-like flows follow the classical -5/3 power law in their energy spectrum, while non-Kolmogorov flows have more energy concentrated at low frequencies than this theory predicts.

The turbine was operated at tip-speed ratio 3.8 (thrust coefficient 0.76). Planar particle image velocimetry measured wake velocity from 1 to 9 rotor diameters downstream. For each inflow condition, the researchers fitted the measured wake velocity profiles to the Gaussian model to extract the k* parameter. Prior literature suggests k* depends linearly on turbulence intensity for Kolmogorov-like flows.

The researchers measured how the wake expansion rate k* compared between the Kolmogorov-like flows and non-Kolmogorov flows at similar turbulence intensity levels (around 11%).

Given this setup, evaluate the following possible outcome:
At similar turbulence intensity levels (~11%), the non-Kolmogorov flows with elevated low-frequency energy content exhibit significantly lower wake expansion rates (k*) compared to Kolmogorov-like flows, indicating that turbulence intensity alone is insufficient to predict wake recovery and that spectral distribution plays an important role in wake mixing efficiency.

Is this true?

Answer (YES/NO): YES